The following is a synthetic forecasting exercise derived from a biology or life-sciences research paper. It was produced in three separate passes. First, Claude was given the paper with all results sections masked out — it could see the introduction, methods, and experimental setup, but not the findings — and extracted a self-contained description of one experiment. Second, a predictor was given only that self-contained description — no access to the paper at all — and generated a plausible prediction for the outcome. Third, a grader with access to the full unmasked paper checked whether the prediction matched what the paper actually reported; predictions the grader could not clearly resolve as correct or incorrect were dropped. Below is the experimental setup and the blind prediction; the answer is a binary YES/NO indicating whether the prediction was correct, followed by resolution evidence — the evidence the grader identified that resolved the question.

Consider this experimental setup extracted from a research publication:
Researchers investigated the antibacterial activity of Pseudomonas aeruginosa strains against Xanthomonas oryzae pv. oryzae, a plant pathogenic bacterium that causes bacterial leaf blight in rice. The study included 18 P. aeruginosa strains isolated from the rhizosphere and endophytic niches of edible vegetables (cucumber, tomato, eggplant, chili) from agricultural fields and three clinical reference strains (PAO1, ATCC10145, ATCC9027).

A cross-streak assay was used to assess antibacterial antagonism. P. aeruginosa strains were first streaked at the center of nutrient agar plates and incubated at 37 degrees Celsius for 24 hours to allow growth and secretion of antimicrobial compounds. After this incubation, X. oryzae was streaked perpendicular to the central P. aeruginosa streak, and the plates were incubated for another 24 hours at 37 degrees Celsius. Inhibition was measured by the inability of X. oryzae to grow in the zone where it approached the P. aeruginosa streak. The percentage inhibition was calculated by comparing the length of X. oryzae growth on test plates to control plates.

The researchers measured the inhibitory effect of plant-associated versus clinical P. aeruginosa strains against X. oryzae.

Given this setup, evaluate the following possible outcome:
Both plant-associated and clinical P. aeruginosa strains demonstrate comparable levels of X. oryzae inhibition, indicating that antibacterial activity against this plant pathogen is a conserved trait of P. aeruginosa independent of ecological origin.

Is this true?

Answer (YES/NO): NO